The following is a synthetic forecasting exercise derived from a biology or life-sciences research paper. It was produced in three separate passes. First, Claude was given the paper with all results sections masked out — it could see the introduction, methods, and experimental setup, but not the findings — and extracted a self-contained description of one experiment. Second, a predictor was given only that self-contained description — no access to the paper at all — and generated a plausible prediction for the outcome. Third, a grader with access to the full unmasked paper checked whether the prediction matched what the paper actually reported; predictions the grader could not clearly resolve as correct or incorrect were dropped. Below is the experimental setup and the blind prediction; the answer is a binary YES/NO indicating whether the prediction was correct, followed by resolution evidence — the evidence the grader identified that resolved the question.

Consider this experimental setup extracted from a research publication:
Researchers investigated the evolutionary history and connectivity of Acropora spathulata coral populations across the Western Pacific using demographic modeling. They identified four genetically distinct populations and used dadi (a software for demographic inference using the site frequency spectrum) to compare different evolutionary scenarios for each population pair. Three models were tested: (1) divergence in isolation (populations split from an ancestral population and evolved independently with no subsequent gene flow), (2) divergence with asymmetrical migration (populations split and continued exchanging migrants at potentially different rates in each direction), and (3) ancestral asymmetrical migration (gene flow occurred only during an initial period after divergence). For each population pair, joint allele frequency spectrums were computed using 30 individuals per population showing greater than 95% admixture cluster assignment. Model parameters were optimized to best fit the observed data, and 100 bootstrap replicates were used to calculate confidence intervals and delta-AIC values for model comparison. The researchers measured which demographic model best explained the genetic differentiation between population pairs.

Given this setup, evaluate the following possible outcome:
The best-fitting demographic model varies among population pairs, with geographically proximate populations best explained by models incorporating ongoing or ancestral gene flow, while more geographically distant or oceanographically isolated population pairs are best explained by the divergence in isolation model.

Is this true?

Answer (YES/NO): NO